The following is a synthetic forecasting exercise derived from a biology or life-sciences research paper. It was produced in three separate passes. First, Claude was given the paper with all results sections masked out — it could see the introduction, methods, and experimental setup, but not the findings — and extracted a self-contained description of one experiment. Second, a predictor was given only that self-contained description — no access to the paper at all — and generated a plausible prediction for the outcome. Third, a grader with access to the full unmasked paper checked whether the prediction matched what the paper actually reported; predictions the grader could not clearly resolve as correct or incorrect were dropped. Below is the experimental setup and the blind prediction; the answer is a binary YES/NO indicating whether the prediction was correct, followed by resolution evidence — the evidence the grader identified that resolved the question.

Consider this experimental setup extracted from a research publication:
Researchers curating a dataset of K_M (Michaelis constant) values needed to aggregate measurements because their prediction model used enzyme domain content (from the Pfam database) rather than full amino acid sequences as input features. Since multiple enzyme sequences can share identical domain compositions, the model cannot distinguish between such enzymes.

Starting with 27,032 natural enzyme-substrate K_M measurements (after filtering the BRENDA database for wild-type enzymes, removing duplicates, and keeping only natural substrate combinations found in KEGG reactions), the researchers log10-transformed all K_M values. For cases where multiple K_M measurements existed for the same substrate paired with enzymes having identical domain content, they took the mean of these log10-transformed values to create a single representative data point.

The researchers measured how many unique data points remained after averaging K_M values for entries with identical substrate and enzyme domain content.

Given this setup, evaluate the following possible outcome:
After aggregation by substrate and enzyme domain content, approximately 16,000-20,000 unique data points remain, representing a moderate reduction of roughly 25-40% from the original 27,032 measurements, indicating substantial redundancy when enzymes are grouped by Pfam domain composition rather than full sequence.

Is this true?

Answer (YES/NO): NO